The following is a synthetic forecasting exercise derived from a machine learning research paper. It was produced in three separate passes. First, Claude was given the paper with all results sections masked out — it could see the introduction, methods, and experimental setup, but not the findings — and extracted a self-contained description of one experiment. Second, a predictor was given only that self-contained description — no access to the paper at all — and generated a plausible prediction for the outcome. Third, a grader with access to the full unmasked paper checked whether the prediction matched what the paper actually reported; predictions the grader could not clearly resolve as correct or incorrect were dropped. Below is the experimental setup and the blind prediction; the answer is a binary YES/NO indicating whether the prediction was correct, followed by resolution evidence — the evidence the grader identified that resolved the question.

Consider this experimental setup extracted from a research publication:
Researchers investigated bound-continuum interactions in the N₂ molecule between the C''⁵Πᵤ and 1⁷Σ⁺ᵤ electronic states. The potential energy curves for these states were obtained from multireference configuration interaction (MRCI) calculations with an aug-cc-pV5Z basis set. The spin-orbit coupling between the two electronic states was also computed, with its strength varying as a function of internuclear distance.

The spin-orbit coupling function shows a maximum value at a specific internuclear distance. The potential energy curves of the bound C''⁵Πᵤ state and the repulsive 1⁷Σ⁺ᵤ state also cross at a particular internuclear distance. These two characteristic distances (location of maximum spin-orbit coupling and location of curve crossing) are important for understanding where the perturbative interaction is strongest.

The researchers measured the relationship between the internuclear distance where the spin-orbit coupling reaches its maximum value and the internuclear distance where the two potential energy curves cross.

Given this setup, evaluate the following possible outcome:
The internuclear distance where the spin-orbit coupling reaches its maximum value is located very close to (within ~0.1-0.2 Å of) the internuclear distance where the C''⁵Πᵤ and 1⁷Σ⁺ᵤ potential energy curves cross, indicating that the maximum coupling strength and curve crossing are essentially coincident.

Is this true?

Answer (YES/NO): YES